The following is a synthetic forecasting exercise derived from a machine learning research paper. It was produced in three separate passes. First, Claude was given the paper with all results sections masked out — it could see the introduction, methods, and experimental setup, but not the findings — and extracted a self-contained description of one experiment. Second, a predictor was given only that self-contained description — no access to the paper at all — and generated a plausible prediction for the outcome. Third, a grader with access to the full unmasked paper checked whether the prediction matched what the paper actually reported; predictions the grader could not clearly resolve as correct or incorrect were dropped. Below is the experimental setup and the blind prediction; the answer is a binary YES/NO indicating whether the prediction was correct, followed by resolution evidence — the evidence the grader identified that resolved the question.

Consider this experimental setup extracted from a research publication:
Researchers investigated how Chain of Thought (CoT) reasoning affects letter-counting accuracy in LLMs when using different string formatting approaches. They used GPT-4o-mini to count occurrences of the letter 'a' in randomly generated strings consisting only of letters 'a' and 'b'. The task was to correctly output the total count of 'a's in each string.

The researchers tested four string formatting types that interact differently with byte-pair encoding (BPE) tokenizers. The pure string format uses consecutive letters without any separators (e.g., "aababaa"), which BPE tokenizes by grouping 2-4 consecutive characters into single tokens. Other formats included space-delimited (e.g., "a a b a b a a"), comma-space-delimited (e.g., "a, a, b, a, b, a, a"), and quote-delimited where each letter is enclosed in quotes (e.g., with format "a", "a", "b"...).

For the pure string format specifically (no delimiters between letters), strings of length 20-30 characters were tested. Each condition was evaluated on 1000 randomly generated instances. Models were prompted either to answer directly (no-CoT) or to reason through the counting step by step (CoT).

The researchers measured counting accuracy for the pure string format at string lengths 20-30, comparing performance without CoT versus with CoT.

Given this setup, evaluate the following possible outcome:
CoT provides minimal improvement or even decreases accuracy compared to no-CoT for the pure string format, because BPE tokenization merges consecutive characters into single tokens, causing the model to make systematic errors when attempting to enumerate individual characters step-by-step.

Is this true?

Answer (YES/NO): YES